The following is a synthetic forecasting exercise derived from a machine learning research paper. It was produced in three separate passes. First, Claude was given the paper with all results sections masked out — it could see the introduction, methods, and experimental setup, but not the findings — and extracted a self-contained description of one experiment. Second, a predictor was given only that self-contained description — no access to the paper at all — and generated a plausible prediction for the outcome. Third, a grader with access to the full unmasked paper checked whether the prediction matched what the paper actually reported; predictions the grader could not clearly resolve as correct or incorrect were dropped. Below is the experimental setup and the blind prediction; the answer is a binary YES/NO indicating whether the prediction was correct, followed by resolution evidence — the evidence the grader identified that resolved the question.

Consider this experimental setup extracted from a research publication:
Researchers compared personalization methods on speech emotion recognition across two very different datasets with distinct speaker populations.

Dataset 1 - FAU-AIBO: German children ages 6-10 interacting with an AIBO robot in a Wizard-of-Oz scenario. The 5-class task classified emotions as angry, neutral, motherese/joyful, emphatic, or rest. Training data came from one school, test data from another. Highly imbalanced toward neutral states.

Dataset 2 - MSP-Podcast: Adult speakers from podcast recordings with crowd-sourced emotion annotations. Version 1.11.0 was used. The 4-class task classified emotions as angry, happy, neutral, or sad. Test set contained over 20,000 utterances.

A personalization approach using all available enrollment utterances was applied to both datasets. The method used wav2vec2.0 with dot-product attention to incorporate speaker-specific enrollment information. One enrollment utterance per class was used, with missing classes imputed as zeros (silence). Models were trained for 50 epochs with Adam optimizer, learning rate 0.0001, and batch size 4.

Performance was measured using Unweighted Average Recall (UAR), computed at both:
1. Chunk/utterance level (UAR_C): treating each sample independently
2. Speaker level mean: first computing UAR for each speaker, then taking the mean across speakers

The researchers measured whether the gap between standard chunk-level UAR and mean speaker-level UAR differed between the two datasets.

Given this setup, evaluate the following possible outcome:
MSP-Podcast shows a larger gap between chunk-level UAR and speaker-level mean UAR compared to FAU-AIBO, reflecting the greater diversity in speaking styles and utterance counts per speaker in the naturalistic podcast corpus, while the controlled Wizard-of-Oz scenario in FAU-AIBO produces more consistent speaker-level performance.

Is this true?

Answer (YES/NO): YES